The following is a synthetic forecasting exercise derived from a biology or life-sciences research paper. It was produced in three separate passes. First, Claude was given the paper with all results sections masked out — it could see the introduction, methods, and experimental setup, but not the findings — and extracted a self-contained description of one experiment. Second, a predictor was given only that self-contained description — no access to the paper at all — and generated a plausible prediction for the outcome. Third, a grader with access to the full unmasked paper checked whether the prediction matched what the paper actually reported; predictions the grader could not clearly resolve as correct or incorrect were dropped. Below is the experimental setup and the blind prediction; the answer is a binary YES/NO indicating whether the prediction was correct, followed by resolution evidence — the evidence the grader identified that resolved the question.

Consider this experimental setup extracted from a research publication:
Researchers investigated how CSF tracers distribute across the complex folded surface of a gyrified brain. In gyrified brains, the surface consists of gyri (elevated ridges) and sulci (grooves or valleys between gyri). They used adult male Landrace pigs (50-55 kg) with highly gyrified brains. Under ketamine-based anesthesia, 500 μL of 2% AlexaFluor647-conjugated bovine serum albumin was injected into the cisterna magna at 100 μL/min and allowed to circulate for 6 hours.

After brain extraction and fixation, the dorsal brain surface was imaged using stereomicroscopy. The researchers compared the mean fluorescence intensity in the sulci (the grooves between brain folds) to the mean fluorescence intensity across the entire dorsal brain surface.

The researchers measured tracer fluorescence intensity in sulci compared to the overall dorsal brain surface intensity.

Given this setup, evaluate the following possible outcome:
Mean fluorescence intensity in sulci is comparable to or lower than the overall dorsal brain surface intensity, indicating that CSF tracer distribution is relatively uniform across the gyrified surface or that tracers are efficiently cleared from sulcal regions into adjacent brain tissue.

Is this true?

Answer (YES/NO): NO